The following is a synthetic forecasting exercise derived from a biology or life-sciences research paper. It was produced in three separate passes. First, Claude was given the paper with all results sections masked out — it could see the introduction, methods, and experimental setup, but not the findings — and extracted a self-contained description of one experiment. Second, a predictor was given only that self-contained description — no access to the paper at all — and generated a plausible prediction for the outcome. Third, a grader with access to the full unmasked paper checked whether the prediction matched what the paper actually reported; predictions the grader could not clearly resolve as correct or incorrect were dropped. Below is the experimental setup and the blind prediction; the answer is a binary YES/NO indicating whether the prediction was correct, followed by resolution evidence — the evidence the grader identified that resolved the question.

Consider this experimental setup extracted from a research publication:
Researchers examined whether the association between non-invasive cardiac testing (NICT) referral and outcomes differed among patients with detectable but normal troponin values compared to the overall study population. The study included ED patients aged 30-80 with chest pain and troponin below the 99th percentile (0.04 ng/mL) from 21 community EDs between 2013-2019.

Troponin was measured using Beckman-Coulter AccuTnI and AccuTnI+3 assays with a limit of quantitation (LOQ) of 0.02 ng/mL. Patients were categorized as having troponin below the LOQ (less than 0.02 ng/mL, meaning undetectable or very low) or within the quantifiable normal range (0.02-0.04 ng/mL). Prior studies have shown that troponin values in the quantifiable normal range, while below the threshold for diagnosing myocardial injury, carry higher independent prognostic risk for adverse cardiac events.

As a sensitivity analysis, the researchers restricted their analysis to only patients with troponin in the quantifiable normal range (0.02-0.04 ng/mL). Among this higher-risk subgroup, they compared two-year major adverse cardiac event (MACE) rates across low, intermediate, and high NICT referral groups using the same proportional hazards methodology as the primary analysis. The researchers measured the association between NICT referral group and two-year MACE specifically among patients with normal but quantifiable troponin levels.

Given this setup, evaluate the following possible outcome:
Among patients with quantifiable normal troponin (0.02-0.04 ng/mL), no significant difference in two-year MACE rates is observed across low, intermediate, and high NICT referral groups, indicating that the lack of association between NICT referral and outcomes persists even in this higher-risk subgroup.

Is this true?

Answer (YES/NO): YES